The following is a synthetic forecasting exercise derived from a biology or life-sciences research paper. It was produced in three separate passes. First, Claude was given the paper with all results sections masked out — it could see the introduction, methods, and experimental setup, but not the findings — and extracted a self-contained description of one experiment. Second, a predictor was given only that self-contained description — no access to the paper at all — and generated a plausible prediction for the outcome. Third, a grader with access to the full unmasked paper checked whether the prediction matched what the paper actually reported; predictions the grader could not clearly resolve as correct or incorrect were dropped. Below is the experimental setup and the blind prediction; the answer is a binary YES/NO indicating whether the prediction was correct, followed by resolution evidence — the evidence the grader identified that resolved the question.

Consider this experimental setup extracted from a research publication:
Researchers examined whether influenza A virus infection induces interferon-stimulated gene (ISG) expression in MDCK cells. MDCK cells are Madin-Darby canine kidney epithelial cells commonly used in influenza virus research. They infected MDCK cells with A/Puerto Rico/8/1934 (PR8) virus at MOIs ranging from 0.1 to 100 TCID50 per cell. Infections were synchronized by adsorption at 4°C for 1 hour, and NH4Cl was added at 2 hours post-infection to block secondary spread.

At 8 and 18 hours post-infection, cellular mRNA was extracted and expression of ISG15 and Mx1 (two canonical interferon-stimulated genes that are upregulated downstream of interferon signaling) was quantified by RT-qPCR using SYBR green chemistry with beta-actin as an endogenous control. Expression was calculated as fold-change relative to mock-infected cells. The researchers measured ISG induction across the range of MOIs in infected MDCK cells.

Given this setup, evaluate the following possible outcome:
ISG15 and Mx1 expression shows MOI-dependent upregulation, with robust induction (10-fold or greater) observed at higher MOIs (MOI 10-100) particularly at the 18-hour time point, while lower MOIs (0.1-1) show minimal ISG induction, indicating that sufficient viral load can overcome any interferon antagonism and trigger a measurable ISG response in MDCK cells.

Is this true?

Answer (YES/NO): NO